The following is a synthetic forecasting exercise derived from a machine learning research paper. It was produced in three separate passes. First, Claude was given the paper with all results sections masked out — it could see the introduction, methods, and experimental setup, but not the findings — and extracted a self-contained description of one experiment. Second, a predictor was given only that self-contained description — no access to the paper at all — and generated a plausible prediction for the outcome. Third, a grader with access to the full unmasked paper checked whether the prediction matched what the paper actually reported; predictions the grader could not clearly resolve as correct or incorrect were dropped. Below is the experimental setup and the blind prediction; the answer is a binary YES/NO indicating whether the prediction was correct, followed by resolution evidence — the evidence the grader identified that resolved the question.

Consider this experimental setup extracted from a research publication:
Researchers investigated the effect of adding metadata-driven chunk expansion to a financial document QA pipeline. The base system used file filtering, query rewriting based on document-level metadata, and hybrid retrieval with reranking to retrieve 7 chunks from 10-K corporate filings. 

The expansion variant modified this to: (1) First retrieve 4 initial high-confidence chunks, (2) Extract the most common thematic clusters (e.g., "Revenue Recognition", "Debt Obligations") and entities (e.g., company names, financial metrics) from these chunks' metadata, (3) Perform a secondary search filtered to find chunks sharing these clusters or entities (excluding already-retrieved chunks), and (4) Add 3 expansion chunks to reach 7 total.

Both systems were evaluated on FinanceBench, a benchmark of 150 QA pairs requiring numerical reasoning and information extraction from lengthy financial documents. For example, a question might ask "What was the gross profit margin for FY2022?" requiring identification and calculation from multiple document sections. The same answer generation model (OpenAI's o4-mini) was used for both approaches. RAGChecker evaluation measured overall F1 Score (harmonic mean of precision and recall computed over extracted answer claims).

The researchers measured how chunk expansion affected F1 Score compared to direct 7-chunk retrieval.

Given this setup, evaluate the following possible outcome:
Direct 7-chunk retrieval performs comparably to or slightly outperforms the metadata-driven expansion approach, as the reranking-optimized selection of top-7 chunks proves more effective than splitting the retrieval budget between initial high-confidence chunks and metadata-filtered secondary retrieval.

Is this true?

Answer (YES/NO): NO